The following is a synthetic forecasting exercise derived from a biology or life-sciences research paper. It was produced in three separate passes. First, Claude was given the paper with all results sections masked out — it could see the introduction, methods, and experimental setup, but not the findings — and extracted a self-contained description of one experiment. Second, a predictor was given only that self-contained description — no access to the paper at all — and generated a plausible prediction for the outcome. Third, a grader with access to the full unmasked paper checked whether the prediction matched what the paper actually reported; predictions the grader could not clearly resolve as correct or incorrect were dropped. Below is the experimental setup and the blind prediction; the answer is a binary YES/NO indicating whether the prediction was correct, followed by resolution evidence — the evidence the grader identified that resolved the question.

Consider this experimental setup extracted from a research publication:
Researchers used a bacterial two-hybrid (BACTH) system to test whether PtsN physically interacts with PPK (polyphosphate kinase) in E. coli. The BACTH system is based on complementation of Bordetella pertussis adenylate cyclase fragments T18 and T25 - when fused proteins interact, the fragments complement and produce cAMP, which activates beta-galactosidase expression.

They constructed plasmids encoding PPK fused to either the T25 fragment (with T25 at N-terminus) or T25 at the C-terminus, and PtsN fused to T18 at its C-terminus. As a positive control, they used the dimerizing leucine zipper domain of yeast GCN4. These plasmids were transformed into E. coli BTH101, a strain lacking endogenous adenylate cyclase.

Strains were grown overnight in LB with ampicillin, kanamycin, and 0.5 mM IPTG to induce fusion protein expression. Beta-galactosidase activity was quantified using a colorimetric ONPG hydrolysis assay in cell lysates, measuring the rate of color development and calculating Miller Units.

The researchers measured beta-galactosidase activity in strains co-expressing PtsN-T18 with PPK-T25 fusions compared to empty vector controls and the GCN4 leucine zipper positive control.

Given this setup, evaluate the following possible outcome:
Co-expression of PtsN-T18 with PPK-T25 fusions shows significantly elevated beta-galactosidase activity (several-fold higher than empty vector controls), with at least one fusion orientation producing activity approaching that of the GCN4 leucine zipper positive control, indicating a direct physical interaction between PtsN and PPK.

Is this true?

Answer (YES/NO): NO